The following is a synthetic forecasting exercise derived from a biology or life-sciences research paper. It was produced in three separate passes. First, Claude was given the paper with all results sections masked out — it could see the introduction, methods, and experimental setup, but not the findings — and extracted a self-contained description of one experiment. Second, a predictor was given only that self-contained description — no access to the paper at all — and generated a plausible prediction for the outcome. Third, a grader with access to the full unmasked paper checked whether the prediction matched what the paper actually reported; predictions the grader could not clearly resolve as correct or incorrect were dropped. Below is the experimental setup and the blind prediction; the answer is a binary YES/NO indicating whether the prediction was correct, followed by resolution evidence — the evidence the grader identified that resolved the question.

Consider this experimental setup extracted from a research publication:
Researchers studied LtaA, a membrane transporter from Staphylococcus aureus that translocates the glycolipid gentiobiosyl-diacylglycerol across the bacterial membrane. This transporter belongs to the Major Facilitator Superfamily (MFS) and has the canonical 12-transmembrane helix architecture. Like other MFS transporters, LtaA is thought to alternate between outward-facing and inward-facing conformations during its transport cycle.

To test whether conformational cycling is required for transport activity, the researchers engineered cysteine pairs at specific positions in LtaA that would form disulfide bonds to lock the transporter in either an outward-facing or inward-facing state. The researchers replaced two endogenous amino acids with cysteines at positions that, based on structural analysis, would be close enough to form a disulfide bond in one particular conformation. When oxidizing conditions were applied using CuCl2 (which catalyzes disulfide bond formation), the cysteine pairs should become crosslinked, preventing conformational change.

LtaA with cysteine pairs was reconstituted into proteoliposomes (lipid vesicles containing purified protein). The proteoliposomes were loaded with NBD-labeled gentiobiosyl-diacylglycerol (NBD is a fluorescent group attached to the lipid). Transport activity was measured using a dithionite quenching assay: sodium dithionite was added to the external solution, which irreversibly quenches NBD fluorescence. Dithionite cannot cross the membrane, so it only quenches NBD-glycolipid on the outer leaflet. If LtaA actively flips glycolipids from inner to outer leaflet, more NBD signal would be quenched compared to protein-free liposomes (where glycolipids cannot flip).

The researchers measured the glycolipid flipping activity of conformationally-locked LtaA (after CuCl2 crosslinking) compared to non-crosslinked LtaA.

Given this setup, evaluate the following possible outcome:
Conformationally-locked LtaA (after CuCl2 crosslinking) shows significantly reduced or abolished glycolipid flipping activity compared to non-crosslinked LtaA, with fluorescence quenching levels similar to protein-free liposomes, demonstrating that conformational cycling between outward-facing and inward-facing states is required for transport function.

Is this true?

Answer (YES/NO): YES